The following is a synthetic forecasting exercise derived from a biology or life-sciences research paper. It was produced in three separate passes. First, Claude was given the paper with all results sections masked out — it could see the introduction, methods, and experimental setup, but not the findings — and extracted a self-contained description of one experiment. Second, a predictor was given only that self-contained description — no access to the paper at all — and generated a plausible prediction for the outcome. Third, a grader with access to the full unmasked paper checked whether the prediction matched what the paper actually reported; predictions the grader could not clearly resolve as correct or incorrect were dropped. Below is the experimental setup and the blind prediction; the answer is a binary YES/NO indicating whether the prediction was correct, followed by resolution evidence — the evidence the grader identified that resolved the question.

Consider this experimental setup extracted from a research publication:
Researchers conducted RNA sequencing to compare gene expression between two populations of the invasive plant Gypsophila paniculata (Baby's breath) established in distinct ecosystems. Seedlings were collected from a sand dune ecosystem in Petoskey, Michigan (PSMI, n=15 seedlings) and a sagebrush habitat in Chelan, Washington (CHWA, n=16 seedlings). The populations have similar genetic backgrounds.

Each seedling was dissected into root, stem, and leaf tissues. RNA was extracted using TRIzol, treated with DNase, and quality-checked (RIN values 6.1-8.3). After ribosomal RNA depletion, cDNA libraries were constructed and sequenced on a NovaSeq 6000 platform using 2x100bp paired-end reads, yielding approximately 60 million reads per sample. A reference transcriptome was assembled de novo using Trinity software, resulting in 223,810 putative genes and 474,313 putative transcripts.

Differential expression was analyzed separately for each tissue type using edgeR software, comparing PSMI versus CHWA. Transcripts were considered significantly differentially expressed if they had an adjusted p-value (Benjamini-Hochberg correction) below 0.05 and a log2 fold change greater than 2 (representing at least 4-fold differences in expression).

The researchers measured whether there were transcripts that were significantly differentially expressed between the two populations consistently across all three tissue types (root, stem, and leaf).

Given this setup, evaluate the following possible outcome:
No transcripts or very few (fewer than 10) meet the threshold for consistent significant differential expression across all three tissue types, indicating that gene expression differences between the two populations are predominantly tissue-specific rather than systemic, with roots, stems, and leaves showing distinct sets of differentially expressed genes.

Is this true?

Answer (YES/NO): NO